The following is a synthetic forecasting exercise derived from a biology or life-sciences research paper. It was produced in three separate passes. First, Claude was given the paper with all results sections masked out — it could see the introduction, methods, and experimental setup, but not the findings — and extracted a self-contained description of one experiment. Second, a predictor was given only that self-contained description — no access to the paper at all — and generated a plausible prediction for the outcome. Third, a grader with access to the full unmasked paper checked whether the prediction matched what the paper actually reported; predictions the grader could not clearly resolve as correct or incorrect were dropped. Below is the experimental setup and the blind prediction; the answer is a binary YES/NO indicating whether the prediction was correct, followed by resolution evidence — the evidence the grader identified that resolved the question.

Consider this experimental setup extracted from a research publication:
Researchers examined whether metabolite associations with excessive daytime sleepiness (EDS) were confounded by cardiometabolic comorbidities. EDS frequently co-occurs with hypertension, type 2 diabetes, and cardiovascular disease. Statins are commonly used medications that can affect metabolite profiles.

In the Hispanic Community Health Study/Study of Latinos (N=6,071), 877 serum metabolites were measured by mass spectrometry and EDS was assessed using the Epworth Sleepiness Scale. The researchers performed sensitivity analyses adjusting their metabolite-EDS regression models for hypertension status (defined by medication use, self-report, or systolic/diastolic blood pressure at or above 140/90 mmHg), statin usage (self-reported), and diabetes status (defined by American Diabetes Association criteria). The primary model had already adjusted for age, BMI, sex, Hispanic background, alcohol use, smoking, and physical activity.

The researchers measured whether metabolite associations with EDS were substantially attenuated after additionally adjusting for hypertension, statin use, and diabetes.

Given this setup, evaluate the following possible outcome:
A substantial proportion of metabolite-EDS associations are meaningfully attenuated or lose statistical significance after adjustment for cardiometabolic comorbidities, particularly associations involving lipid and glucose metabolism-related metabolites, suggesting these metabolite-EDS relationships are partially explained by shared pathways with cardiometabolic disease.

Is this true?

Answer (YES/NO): NO